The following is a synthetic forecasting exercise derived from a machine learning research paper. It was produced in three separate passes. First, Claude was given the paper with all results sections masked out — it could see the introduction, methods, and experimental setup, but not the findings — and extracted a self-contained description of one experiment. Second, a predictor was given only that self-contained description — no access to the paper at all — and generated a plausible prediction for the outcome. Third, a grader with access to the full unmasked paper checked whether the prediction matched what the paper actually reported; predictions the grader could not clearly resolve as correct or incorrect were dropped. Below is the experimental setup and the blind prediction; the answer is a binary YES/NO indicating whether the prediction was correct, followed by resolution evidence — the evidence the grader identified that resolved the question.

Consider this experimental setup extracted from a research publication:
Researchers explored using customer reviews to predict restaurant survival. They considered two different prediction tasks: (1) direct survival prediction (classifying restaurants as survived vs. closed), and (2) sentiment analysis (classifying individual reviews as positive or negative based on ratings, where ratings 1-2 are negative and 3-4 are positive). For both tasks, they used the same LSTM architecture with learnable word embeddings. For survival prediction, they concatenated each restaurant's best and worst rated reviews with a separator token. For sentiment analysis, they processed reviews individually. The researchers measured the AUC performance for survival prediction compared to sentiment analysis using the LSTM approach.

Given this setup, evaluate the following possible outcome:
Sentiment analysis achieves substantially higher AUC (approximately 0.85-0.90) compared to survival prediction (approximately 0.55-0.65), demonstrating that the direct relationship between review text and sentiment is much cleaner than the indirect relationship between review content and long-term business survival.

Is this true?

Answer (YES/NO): NO